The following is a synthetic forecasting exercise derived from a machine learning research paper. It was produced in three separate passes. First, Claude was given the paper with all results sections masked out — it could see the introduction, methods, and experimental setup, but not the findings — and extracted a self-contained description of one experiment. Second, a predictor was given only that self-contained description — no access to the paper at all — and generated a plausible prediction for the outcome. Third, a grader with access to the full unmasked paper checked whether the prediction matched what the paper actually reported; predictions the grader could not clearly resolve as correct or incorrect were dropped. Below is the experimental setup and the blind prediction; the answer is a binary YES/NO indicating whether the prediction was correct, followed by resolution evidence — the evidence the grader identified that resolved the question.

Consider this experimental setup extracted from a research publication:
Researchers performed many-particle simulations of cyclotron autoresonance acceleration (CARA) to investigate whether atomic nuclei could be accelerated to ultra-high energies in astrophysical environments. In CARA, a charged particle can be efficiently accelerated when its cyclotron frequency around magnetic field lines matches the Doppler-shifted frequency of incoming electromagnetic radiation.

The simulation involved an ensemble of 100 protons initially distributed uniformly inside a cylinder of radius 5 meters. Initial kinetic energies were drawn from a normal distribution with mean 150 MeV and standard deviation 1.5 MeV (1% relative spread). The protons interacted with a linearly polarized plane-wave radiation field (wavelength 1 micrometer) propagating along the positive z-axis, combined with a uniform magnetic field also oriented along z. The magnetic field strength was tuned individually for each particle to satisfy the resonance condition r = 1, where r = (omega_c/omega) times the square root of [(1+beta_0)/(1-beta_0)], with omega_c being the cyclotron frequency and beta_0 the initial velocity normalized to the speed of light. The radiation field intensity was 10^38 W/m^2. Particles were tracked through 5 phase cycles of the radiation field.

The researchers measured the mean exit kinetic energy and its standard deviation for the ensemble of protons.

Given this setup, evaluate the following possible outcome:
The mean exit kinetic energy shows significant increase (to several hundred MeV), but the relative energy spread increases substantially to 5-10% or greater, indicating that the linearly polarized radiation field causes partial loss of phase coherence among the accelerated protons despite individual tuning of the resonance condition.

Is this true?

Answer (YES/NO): NO